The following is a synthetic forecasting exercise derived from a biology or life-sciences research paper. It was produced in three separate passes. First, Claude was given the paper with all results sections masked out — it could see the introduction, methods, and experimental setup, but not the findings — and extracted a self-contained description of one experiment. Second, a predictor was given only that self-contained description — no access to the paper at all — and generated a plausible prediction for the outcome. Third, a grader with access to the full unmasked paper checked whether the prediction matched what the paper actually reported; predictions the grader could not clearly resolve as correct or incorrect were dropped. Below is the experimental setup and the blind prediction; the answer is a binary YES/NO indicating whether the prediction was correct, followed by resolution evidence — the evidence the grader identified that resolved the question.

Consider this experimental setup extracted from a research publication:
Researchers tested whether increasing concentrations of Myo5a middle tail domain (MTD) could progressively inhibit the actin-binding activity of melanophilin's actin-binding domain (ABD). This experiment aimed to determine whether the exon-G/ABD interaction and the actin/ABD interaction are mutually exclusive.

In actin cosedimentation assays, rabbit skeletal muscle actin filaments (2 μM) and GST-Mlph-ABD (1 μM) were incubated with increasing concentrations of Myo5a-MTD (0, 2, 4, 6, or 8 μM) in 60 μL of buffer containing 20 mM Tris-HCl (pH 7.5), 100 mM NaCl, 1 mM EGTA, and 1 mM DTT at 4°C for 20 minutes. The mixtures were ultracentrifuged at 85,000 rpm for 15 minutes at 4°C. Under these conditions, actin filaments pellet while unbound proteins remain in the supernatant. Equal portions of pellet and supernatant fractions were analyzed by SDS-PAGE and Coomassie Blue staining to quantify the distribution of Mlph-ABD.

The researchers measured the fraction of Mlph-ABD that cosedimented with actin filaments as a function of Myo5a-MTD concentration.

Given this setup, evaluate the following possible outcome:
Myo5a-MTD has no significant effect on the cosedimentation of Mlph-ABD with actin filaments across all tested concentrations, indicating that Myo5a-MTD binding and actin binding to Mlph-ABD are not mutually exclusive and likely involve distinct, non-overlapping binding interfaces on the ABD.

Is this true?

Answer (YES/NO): NO